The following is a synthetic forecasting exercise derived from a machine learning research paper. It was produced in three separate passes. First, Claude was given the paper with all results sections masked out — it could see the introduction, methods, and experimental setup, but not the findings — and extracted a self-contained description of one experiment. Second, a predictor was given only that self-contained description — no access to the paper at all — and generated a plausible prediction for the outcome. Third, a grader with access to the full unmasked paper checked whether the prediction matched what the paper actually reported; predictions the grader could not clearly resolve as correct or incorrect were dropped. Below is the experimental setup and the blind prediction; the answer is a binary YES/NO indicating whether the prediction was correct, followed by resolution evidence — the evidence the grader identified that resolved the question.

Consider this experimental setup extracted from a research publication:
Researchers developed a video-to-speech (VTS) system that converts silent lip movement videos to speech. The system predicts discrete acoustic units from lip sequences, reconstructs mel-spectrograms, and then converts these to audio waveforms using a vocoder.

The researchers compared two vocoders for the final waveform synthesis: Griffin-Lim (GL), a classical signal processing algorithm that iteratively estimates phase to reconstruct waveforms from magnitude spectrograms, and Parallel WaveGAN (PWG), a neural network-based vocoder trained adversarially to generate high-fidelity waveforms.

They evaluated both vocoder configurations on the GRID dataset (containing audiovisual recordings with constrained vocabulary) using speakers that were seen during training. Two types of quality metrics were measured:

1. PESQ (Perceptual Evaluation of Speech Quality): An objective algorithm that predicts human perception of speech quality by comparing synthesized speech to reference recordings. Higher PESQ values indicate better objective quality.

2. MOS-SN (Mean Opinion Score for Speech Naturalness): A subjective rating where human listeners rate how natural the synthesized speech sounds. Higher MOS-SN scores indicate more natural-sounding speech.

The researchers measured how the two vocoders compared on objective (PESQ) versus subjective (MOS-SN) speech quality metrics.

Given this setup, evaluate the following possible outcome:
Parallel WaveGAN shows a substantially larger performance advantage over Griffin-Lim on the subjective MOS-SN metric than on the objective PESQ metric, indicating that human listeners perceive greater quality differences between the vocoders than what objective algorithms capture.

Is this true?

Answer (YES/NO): NO